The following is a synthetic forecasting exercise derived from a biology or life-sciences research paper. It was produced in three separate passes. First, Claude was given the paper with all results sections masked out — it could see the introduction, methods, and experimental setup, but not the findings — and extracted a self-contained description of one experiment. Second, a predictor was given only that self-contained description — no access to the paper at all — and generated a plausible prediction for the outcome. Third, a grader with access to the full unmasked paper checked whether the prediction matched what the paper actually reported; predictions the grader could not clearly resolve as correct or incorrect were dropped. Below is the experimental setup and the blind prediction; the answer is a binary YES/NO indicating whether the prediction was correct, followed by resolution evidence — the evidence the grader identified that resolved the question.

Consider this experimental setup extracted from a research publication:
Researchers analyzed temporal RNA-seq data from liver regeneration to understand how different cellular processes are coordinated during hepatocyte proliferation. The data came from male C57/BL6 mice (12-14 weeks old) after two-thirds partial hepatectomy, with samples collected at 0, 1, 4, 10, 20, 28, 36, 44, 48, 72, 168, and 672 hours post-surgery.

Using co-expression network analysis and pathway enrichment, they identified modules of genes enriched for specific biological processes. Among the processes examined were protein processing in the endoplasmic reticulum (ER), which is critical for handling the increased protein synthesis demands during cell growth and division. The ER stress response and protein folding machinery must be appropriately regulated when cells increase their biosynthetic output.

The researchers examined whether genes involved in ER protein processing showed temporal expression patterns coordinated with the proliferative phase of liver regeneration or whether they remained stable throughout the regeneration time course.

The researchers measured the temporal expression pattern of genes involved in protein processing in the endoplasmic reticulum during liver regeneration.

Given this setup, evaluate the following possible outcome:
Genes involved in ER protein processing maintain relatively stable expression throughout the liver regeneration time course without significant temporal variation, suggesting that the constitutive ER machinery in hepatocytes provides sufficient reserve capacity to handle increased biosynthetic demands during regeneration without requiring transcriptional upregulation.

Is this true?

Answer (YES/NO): NO